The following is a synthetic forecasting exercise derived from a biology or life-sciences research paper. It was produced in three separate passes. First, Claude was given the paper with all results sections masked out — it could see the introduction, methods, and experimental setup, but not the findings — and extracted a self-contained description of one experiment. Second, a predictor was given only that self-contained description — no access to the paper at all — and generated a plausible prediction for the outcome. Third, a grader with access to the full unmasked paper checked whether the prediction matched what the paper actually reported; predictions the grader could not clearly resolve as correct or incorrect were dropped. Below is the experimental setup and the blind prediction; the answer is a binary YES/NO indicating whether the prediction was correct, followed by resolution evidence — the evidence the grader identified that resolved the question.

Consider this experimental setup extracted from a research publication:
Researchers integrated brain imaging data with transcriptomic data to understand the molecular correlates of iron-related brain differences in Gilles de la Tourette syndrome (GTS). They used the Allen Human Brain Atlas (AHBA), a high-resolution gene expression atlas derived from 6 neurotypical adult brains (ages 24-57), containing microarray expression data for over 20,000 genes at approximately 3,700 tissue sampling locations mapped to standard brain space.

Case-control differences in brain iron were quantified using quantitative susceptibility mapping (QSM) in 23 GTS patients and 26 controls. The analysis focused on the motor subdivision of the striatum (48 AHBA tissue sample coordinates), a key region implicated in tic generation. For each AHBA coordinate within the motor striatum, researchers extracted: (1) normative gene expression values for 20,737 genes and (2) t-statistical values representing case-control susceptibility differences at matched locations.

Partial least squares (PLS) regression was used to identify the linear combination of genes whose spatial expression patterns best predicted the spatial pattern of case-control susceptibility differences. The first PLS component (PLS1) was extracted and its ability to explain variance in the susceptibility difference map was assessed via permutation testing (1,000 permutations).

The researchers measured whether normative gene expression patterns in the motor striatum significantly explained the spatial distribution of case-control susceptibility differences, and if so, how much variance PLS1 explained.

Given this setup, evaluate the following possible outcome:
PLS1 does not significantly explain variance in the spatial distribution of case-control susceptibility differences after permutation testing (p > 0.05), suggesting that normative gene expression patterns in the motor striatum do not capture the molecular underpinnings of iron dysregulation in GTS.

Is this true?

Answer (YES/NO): NO